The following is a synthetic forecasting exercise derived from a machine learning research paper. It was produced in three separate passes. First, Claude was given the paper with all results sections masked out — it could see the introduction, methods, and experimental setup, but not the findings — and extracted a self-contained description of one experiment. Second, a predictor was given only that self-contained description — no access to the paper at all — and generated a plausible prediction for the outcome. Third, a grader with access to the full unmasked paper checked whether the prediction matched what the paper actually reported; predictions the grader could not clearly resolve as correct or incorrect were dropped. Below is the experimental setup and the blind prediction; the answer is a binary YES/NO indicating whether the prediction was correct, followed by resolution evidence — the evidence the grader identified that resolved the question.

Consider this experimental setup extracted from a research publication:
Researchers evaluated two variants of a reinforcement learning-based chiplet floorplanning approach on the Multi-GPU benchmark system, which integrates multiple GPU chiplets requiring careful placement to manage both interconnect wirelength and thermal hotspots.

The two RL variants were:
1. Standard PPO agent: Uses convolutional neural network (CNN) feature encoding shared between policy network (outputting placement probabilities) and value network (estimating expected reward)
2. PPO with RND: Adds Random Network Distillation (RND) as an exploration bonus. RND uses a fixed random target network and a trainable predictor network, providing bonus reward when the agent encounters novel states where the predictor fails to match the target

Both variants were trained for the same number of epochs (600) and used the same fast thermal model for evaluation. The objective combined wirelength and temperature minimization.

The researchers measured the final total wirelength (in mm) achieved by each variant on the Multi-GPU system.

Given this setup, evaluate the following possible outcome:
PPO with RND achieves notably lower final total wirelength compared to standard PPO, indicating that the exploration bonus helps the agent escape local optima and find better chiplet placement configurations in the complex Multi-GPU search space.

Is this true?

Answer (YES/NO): NO